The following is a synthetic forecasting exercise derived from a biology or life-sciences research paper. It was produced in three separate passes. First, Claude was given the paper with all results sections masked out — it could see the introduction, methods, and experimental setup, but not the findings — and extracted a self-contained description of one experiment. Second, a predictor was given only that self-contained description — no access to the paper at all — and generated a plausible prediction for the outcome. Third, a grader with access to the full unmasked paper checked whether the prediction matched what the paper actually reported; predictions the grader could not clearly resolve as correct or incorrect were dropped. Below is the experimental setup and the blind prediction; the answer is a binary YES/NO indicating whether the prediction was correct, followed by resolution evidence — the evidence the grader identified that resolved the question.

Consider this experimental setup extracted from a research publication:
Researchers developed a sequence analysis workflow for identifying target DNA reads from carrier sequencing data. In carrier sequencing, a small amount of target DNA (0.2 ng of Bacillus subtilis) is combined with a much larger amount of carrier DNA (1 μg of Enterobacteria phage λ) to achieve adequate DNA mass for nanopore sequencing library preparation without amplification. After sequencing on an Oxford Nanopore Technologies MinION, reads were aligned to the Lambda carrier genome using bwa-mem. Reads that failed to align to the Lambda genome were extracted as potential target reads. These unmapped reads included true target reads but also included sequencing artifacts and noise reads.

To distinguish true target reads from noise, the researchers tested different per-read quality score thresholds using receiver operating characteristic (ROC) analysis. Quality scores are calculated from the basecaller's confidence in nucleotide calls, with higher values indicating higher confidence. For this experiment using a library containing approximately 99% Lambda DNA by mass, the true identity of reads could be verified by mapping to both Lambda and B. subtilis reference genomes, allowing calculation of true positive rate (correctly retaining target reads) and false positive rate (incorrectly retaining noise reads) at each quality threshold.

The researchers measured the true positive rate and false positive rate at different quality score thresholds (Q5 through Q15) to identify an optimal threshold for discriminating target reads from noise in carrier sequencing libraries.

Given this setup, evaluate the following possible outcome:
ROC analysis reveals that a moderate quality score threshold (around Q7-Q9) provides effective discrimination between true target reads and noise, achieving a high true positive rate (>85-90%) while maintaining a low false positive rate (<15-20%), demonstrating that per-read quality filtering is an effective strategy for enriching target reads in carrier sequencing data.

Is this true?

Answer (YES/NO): NO